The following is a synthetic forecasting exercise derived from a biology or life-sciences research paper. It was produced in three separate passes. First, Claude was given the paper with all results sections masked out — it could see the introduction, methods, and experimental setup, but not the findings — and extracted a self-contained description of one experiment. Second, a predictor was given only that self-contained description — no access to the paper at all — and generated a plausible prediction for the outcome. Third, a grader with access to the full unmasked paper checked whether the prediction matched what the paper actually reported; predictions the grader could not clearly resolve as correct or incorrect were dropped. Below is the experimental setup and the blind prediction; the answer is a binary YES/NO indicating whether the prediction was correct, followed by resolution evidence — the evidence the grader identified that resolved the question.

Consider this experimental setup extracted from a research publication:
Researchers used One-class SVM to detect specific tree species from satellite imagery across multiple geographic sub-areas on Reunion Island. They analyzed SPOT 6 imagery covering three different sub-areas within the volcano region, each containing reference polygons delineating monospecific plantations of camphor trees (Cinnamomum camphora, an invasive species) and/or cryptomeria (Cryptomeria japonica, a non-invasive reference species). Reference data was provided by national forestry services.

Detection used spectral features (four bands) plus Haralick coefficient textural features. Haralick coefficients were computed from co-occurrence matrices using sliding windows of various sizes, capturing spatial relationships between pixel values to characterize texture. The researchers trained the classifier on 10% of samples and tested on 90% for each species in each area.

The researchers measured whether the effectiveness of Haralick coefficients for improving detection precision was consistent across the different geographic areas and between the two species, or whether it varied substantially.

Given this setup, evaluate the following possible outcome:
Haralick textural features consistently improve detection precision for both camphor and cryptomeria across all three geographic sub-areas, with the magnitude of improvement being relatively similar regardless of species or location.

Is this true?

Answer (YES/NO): NO